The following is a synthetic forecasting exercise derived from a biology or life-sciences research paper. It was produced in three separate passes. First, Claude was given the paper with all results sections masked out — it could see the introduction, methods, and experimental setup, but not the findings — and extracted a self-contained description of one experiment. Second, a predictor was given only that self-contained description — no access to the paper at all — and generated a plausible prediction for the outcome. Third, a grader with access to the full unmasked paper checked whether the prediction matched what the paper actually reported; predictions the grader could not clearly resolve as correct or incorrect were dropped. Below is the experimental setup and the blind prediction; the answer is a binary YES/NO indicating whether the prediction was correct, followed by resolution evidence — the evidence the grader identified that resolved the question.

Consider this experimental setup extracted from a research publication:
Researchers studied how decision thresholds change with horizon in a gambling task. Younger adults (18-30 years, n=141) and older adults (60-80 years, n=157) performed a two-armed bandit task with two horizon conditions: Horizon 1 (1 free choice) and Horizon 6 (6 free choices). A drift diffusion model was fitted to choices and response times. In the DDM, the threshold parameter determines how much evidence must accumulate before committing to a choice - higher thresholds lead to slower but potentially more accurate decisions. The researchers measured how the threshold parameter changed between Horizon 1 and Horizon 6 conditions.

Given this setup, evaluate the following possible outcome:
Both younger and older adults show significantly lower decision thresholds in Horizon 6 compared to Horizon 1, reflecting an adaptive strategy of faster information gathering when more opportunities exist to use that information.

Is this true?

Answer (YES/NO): NO